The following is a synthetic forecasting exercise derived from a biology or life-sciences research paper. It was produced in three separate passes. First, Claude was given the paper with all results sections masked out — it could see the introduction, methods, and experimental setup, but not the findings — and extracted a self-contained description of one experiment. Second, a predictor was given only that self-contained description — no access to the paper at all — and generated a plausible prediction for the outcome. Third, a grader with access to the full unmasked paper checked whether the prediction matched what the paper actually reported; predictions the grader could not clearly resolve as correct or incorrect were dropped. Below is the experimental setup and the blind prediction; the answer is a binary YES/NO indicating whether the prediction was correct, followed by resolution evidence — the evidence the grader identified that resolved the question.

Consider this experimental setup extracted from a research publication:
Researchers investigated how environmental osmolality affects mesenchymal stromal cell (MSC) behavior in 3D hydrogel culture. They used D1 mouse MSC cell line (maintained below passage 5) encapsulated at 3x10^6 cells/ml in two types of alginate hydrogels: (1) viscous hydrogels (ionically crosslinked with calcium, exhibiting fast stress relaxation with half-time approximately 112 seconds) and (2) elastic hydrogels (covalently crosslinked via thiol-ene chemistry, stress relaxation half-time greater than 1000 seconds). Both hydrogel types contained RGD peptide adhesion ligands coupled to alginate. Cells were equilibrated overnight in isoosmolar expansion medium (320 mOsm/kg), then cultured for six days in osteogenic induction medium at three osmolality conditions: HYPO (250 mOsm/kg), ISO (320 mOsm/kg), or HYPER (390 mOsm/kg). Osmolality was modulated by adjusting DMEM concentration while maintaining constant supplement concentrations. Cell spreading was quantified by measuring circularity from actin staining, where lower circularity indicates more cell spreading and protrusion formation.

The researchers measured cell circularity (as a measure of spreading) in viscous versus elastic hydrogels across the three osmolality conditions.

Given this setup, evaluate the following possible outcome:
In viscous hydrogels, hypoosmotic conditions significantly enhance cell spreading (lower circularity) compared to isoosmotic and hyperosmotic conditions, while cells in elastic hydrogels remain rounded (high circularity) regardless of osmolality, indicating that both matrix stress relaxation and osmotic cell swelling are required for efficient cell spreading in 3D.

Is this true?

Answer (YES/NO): YES